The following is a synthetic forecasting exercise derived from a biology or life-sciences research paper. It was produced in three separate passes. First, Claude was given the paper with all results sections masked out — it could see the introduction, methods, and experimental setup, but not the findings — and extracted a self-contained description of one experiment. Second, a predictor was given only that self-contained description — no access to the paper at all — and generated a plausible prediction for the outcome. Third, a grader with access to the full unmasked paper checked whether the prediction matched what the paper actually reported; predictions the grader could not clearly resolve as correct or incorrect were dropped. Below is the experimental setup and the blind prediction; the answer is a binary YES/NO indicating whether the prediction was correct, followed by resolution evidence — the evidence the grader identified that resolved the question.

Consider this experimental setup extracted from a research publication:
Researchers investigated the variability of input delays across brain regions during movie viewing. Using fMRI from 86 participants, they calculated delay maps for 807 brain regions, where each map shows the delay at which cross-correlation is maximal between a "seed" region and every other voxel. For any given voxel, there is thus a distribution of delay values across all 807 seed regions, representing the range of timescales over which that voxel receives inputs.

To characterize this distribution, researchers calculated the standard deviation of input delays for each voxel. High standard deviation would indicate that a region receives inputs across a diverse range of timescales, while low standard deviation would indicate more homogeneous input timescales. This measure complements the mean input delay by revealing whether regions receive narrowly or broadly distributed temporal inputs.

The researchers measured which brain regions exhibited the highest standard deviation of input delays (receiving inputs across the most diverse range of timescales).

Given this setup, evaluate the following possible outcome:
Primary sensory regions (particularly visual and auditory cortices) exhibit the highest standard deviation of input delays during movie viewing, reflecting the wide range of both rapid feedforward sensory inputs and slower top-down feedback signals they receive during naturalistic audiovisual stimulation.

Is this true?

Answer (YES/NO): YES